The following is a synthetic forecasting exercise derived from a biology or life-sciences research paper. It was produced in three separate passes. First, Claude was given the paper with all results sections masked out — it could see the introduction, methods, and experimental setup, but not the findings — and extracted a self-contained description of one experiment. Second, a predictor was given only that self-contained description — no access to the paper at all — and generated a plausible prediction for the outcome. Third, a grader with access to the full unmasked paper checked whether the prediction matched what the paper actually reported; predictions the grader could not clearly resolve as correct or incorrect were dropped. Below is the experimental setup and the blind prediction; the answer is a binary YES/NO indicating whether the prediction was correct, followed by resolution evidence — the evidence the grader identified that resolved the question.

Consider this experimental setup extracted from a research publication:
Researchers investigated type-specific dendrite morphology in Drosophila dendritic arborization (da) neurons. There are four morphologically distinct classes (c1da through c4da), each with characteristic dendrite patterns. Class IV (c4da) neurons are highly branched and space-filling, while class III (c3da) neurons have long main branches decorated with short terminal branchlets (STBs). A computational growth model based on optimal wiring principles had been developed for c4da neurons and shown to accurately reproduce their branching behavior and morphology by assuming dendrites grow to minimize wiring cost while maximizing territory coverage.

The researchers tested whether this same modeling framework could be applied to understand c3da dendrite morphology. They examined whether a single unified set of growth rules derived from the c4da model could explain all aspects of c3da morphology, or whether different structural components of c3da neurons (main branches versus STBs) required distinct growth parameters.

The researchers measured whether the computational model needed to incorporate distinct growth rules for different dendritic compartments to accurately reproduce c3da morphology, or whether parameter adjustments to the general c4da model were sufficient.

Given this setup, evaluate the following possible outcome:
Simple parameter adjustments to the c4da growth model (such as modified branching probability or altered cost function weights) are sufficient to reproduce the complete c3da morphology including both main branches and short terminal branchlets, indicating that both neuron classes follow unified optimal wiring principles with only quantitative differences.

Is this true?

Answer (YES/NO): NO